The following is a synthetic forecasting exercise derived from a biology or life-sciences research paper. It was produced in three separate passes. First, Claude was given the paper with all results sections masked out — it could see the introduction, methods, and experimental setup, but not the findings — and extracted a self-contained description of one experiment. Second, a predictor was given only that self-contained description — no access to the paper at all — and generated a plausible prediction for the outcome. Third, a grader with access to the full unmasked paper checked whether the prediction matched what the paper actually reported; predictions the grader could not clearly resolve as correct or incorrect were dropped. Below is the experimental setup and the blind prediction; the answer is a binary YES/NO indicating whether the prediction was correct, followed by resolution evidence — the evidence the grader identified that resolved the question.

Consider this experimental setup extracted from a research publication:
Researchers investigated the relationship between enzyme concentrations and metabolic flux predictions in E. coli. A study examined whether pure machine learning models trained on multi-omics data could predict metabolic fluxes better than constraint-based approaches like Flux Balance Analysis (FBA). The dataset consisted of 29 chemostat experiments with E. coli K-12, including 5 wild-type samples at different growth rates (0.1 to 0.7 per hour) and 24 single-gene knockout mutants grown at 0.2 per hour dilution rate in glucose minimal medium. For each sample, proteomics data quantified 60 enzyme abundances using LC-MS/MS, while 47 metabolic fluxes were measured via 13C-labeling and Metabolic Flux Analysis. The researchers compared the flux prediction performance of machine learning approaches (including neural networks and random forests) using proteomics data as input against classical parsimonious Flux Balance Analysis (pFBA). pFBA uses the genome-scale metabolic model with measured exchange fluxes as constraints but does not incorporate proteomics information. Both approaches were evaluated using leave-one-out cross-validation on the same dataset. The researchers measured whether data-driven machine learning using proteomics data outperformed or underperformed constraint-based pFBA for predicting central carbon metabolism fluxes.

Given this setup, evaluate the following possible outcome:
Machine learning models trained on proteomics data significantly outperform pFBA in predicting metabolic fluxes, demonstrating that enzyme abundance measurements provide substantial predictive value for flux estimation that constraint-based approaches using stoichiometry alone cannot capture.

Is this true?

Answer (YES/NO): YES